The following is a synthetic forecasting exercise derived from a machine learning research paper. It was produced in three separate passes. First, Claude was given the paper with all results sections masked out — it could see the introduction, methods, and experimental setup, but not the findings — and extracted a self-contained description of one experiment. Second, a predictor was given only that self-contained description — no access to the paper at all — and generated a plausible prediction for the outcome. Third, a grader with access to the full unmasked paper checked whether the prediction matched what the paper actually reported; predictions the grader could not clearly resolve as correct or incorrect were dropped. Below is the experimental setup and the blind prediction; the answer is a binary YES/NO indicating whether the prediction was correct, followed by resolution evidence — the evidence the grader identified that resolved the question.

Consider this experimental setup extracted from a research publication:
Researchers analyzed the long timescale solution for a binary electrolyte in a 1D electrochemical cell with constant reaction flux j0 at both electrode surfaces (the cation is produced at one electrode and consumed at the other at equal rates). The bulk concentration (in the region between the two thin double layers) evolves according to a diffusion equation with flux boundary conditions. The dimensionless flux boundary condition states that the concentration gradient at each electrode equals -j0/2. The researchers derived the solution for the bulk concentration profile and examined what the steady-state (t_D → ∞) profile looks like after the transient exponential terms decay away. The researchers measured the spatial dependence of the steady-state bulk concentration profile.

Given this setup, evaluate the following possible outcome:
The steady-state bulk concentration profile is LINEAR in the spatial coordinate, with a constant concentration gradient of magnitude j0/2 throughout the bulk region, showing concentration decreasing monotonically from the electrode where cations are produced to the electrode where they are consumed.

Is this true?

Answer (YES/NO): YES